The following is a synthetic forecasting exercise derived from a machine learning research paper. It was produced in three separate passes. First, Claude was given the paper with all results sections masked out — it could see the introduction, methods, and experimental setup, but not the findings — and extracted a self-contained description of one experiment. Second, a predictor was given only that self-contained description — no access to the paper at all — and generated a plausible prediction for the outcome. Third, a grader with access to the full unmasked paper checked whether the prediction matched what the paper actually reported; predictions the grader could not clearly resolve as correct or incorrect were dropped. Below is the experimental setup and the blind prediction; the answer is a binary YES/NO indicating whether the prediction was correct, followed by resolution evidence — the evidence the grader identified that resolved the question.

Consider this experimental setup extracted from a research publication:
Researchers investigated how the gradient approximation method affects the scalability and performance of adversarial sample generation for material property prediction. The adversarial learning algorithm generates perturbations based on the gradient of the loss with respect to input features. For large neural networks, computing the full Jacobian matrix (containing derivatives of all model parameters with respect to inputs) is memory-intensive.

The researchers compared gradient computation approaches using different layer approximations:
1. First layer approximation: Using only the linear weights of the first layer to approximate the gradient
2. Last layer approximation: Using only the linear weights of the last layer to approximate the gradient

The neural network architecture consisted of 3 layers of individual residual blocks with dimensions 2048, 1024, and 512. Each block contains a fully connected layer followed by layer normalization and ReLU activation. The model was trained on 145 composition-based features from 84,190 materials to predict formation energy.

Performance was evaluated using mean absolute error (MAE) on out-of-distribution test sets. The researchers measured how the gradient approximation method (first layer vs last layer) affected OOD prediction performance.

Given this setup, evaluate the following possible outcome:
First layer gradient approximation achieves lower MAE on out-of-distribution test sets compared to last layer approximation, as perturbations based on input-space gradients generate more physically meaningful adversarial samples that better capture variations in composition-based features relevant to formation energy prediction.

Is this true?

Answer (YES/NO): YES